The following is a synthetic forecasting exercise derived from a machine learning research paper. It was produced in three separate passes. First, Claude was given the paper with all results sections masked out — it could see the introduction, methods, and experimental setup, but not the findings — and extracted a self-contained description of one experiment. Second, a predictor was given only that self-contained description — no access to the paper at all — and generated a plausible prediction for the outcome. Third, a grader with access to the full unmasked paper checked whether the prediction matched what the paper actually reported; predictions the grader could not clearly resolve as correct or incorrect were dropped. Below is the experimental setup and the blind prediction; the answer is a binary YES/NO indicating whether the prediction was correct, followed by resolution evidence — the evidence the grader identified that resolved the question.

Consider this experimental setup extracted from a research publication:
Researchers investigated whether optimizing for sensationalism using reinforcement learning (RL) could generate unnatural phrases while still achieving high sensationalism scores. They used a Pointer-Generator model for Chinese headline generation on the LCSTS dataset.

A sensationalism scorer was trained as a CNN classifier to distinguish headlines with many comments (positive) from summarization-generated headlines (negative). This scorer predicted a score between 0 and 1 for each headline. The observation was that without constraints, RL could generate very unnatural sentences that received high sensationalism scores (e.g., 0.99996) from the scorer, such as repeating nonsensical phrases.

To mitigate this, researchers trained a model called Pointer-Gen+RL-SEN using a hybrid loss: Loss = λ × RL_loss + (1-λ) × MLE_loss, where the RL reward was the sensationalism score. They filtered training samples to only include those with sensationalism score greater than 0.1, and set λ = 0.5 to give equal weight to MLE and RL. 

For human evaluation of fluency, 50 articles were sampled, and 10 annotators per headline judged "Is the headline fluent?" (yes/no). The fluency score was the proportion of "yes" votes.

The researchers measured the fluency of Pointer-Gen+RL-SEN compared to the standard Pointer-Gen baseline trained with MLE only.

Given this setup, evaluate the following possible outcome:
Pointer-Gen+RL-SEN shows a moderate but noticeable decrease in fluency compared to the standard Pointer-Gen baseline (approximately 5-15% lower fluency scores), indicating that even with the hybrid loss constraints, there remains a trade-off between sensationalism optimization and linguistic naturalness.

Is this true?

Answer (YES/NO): NO